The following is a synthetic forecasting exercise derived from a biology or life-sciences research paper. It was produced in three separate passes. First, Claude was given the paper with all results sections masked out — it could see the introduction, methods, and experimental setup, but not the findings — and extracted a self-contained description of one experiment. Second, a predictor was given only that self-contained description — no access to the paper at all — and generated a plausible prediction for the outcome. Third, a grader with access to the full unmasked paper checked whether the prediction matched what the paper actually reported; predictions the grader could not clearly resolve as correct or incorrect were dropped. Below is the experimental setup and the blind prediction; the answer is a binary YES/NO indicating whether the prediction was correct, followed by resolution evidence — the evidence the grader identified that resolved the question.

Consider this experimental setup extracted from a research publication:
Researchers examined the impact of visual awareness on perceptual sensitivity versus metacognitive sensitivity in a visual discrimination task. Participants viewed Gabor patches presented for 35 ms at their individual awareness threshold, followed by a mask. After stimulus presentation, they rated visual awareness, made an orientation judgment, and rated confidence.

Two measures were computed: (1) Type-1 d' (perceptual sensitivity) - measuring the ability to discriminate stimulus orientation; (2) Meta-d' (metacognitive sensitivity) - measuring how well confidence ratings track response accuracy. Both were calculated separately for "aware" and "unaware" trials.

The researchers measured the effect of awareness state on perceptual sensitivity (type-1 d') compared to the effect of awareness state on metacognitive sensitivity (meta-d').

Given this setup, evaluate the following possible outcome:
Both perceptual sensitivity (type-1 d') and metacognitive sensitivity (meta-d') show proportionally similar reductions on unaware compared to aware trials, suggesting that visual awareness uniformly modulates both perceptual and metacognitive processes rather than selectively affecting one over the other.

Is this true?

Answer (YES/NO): NO